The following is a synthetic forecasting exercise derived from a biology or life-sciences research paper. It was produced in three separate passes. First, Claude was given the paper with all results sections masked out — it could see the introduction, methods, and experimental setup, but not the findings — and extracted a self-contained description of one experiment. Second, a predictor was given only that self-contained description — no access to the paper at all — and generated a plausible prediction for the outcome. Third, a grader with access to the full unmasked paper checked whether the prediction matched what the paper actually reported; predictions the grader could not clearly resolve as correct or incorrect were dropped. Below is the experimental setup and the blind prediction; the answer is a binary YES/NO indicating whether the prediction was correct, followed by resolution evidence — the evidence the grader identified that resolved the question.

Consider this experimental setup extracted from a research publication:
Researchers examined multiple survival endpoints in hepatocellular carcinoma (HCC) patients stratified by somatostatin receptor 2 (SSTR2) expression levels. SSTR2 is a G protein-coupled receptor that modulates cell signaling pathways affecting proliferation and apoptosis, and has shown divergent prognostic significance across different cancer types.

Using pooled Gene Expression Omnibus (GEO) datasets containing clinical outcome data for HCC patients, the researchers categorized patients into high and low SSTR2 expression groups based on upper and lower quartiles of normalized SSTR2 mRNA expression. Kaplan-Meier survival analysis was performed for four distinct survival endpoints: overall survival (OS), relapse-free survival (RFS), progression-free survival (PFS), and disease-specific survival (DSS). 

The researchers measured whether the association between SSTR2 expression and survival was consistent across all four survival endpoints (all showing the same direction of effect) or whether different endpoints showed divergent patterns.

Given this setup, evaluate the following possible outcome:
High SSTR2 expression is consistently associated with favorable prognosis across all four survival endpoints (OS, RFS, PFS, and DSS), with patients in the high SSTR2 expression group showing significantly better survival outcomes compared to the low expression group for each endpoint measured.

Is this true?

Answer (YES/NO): NO